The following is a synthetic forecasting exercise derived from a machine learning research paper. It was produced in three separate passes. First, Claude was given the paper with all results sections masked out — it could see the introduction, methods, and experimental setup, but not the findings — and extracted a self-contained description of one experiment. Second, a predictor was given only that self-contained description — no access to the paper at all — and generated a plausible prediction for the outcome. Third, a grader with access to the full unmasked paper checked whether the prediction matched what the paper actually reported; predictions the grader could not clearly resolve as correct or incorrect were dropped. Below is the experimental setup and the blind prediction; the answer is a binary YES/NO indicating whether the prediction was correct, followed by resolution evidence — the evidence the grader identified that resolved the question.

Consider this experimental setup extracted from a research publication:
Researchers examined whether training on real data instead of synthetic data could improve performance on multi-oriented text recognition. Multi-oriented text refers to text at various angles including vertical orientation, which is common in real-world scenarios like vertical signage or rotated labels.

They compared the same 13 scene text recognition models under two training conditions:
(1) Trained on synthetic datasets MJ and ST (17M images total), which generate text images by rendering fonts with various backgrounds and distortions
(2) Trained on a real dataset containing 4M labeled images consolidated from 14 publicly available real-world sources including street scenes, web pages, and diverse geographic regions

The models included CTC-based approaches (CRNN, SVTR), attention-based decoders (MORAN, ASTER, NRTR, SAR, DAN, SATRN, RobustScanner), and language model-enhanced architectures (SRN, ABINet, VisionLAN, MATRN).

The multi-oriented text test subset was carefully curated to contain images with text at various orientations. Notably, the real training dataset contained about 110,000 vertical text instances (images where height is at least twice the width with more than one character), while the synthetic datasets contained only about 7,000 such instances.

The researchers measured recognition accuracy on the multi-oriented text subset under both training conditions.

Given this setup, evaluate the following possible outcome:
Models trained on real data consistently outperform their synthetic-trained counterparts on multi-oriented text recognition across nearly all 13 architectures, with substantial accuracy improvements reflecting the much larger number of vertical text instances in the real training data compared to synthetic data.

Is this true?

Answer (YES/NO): YES